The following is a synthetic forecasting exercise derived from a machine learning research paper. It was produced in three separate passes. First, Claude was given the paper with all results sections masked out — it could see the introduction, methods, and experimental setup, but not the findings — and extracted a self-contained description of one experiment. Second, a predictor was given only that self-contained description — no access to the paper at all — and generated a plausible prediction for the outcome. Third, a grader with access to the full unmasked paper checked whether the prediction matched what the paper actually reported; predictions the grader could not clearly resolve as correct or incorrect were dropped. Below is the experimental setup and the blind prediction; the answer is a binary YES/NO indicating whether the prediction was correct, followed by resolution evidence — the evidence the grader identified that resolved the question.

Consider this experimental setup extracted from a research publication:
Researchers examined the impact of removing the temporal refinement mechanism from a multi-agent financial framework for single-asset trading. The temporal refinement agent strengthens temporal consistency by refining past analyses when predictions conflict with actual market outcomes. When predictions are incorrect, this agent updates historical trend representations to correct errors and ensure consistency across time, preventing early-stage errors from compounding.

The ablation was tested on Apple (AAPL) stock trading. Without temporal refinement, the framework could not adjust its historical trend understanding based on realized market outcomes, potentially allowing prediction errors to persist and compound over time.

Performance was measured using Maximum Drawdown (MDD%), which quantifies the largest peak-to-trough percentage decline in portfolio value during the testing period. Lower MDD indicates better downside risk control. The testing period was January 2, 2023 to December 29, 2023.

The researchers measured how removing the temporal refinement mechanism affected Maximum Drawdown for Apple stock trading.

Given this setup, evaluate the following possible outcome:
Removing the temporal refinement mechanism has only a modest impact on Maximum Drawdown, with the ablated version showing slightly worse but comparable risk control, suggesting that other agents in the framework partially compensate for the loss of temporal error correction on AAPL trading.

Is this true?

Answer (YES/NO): YES